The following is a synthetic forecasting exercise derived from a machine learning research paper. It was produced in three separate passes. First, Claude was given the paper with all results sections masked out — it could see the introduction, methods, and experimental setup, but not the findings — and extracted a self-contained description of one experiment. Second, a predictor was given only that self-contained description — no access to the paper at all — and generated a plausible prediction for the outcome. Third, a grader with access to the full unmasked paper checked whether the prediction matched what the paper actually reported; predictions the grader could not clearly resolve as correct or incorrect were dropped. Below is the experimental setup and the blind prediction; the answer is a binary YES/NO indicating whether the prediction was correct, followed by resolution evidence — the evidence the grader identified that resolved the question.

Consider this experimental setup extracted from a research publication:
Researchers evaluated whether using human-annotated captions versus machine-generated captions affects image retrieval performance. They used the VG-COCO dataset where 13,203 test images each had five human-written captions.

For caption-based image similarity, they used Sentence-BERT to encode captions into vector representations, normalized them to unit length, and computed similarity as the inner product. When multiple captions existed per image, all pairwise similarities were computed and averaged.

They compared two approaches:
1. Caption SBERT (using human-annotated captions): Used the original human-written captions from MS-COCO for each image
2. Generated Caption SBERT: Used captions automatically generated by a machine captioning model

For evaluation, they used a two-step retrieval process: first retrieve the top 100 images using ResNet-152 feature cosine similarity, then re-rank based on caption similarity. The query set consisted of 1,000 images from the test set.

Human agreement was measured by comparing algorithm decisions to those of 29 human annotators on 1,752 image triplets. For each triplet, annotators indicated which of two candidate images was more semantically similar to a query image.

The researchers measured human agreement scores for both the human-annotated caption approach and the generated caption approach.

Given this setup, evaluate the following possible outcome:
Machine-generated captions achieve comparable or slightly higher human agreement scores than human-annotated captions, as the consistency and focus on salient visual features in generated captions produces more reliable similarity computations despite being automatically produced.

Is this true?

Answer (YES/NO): NO